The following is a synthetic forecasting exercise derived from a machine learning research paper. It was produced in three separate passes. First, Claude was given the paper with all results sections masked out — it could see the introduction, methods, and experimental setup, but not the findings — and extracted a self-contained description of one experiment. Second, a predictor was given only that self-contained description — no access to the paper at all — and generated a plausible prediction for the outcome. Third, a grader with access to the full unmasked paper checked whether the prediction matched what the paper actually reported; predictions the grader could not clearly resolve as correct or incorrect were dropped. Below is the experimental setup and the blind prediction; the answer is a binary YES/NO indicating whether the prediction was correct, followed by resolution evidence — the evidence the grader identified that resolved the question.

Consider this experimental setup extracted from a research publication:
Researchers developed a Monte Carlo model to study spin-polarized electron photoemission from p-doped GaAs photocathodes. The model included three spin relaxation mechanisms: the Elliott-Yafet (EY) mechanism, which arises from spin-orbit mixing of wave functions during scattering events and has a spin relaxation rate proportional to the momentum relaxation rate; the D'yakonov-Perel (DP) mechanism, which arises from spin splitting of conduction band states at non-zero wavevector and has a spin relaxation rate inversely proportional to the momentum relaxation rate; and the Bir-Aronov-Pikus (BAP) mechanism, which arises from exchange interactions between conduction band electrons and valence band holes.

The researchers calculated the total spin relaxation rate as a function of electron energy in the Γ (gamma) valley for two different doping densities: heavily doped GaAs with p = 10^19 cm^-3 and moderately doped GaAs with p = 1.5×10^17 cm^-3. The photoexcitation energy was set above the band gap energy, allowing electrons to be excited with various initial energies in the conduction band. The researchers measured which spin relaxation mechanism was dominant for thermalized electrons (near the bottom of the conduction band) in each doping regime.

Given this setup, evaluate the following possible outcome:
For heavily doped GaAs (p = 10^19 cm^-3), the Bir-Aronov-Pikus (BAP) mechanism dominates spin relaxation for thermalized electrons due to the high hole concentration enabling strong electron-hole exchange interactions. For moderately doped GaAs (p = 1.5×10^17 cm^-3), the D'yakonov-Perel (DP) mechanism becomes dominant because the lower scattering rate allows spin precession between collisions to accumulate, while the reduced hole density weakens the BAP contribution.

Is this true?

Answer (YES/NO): YES